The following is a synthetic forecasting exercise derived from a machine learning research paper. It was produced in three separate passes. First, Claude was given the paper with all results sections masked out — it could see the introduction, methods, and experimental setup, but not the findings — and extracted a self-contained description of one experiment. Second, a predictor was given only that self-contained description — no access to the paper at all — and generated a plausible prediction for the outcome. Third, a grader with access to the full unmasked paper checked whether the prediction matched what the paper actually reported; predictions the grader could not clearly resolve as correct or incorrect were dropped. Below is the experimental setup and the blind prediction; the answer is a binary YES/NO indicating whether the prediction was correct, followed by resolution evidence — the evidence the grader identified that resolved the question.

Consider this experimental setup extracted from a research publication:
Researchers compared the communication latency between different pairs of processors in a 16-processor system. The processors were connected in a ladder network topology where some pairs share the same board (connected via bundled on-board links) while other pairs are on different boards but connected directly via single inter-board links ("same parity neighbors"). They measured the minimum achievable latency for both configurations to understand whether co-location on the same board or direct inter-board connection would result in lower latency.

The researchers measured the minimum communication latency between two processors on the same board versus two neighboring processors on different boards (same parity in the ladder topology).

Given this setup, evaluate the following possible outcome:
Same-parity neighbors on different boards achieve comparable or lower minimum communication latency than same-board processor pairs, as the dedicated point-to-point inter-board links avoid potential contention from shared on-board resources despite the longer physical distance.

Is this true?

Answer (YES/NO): YES